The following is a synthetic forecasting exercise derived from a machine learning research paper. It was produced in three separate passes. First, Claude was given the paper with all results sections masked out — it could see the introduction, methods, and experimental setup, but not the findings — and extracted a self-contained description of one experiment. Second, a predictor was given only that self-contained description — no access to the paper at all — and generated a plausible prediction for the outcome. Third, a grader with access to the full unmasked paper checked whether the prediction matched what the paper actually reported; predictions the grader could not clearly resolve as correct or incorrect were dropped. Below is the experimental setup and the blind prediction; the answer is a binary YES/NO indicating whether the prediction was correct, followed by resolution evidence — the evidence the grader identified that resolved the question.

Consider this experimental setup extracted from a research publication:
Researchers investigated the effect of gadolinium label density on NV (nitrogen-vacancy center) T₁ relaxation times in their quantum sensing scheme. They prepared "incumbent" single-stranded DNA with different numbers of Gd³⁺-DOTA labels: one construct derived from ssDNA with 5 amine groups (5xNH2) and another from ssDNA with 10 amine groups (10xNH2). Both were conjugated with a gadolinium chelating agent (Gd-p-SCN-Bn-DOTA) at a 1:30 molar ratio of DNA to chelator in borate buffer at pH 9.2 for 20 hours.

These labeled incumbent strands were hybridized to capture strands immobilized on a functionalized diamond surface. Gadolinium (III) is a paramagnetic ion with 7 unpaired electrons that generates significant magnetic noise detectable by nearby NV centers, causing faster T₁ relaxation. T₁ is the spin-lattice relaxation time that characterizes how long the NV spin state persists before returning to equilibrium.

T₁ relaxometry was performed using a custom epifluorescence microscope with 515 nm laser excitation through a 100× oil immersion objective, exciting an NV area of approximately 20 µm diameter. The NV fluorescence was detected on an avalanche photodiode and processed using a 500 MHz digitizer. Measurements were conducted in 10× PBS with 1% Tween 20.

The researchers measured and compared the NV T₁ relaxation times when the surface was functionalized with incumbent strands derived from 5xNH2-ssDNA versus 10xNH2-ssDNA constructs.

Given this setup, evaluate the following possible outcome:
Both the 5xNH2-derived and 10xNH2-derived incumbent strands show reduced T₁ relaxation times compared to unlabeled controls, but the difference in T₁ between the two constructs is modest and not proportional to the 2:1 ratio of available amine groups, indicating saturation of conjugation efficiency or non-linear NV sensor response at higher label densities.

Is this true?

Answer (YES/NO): NO